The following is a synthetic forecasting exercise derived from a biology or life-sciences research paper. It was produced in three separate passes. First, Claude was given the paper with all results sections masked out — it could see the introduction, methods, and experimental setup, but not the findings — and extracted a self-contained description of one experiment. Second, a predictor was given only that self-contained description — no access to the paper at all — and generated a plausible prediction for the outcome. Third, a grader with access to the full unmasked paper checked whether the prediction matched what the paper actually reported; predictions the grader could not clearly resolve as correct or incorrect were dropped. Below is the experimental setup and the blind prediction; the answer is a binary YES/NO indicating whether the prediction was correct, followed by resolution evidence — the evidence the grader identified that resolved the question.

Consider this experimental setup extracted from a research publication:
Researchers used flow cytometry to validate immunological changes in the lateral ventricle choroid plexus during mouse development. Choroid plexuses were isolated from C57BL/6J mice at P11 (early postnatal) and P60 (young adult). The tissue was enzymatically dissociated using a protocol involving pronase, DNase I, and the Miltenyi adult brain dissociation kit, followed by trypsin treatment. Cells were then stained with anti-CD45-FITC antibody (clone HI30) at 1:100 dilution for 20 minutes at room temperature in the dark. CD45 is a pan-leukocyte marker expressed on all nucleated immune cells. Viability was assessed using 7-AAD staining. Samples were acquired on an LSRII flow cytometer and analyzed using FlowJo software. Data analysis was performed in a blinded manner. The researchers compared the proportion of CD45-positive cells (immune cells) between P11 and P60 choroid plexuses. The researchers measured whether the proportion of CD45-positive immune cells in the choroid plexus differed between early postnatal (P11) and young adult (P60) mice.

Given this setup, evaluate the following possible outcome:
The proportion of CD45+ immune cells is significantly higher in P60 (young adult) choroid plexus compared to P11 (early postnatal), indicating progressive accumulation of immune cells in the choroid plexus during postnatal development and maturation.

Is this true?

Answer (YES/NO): YES